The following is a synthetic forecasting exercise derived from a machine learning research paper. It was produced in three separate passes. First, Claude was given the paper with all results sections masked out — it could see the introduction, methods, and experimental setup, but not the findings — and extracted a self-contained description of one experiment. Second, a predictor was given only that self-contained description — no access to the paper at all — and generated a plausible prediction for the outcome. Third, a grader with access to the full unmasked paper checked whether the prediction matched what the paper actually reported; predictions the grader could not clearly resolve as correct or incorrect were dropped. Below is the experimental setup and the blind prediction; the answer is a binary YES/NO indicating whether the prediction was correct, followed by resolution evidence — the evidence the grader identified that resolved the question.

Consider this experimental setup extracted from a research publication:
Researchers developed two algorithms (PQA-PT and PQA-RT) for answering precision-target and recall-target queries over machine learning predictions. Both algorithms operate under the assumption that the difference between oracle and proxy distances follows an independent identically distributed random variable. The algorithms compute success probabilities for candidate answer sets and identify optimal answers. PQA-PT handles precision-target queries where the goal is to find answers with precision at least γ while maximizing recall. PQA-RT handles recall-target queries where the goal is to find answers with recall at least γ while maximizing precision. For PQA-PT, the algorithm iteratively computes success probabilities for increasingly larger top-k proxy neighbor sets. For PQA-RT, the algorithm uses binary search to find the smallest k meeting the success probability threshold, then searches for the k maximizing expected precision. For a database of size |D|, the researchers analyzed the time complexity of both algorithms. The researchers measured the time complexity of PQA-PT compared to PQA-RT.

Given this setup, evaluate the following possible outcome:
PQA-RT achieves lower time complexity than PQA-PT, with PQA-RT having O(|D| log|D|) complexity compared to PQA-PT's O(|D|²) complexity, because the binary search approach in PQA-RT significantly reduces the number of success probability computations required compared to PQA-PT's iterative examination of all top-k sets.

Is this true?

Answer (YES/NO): NO